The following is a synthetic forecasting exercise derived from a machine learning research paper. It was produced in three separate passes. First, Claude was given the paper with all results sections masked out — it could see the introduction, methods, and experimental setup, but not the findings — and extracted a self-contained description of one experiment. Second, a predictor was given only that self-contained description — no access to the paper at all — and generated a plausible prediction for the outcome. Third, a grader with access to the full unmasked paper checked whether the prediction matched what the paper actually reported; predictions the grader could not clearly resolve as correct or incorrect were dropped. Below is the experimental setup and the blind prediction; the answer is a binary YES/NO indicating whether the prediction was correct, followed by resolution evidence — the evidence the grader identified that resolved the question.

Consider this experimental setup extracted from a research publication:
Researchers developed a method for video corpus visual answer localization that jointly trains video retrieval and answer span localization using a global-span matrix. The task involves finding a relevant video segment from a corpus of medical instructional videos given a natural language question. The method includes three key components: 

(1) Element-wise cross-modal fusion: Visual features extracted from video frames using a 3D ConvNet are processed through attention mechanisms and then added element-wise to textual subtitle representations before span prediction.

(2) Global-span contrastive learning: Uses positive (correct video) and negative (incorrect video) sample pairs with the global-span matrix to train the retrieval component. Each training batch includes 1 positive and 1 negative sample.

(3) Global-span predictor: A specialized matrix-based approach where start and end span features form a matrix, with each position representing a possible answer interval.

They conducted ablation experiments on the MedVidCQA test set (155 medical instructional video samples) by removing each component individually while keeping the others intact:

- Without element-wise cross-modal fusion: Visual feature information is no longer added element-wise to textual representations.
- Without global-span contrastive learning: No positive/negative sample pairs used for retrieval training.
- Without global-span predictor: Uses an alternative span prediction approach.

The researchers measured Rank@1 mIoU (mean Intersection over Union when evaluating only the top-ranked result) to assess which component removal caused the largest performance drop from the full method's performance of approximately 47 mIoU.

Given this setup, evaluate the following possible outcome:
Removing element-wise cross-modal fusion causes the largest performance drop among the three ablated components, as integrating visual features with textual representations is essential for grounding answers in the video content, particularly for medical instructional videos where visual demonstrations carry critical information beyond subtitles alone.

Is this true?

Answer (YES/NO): NO